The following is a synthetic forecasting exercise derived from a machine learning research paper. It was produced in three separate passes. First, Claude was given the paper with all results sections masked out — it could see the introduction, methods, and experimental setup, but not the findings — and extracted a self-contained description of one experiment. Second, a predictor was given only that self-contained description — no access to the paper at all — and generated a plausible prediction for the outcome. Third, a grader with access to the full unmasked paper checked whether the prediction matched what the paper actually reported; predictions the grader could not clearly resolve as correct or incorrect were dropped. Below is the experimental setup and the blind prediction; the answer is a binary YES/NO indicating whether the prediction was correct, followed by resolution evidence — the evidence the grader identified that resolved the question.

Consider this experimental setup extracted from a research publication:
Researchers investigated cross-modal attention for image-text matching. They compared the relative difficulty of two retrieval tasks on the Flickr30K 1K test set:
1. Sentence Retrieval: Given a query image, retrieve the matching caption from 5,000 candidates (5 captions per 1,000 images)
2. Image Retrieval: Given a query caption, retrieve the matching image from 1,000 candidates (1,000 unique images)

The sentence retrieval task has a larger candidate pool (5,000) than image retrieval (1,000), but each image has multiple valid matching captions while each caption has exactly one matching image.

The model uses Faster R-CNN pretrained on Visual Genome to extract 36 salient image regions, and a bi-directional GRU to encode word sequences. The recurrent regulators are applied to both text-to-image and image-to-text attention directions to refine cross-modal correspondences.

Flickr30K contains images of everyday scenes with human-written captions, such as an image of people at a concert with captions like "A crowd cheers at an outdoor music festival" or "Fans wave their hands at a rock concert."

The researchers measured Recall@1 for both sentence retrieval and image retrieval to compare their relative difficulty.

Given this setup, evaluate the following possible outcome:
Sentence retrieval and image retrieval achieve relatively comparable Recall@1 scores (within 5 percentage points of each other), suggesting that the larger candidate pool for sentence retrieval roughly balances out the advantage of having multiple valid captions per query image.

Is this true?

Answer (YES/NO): NO